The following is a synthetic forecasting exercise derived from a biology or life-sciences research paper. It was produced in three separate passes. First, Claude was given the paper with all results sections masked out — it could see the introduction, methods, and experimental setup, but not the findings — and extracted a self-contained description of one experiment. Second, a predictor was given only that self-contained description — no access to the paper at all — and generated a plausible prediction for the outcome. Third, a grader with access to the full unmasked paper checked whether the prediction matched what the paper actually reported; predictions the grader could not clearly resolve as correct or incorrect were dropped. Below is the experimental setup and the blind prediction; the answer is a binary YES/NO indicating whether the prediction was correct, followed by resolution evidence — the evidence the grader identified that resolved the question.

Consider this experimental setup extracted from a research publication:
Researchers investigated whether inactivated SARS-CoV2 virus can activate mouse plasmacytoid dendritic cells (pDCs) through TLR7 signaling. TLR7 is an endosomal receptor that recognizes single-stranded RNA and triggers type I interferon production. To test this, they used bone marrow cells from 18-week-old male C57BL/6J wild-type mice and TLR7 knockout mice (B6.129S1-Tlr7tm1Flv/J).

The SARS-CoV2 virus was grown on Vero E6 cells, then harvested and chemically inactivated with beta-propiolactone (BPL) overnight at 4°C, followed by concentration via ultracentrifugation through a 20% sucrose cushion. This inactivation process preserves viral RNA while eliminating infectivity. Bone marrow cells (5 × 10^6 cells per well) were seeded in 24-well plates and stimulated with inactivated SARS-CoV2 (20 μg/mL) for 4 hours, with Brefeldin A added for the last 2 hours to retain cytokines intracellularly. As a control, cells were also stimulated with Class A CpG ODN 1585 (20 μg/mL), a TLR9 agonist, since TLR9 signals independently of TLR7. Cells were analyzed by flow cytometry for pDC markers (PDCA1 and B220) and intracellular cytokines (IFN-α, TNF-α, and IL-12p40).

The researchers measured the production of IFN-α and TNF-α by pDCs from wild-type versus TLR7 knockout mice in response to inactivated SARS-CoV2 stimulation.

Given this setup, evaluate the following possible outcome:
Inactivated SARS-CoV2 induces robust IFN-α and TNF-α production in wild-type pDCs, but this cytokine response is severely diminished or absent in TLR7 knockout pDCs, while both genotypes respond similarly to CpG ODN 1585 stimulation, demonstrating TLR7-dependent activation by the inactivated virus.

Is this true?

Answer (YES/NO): YES